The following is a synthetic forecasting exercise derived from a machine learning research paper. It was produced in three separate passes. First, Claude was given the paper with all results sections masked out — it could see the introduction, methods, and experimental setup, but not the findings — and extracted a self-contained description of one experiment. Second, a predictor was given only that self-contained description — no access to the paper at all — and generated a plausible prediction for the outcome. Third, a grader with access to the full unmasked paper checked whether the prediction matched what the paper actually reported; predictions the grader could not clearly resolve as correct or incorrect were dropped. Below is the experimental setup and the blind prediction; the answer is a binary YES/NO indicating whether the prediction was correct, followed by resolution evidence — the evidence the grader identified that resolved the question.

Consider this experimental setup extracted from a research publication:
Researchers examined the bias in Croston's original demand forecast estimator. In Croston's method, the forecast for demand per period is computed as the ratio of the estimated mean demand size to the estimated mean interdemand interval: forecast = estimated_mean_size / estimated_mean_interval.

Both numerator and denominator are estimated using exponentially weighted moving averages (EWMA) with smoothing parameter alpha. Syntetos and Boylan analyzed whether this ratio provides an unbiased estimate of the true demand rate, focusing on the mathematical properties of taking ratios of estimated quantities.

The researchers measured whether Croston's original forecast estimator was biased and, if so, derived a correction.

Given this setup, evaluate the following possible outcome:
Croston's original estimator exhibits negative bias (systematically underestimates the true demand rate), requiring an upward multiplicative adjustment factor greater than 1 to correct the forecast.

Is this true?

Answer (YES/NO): NO